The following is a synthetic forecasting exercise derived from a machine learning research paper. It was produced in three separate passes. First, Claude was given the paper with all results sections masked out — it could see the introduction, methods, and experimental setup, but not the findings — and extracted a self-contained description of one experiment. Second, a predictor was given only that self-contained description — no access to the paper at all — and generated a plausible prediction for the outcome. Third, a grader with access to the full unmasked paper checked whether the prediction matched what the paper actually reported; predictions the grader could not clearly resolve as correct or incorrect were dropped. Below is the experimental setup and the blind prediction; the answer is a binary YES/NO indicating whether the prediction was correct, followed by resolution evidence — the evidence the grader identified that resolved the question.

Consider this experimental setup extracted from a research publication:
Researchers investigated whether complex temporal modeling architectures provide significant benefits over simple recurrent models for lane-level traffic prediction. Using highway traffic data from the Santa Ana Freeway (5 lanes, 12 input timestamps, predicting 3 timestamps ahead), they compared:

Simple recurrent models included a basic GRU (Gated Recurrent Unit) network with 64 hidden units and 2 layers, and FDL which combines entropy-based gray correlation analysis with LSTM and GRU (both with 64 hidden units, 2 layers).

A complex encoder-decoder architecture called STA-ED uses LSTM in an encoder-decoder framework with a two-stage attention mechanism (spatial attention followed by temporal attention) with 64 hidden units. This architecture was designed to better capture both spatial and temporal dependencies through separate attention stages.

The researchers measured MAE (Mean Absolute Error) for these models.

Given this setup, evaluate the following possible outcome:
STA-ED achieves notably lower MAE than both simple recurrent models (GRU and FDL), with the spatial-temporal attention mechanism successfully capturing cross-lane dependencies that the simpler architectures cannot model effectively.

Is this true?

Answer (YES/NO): NO